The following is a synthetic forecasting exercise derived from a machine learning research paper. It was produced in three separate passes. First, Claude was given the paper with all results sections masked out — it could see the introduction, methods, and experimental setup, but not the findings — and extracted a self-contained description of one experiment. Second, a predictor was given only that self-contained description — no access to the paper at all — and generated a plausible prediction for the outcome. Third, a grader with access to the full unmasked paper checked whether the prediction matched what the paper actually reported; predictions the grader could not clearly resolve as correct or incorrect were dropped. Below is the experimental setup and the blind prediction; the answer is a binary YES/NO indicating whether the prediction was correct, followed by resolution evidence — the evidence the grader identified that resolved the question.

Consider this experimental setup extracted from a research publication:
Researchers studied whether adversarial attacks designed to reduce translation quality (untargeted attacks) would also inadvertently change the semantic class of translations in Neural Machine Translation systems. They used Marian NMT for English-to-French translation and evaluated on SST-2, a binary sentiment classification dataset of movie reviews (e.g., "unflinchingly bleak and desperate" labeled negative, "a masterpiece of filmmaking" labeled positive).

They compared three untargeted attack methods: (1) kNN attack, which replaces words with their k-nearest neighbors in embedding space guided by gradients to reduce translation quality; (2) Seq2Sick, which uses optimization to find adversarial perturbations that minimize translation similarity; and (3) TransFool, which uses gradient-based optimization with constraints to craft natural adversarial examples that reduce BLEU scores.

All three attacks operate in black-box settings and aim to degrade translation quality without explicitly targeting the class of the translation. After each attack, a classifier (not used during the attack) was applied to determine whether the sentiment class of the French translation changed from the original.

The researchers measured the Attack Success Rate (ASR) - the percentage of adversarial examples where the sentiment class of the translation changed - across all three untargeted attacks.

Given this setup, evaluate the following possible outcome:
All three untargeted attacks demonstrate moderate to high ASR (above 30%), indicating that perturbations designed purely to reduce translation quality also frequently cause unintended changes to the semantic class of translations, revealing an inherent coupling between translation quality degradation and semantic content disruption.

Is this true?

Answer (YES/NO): NO